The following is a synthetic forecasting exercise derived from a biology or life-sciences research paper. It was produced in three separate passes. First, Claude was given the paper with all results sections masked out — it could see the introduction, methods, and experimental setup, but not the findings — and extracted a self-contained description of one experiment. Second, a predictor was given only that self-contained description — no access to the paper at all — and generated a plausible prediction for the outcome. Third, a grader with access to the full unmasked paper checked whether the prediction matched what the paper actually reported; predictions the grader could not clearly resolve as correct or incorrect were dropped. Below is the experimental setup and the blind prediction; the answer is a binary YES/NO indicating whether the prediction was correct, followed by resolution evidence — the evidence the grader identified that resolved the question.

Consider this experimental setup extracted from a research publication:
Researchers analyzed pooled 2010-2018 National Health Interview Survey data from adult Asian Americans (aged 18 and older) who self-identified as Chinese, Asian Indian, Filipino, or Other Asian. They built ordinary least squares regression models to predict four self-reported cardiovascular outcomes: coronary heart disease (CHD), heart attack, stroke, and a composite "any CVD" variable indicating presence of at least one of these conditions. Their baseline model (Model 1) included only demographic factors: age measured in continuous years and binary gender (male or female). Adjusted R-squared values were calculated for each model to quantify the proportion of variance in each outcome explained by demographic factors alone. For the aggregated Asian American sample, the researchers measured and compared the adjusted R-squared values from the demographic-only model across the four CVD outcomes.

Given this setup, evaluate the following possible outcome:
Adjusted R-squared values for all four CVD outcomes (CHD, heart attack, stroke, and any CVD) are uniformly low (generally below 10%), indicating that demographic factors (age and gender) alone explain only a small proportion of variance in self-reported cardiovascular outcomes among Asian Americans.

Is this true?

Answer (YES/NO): YES